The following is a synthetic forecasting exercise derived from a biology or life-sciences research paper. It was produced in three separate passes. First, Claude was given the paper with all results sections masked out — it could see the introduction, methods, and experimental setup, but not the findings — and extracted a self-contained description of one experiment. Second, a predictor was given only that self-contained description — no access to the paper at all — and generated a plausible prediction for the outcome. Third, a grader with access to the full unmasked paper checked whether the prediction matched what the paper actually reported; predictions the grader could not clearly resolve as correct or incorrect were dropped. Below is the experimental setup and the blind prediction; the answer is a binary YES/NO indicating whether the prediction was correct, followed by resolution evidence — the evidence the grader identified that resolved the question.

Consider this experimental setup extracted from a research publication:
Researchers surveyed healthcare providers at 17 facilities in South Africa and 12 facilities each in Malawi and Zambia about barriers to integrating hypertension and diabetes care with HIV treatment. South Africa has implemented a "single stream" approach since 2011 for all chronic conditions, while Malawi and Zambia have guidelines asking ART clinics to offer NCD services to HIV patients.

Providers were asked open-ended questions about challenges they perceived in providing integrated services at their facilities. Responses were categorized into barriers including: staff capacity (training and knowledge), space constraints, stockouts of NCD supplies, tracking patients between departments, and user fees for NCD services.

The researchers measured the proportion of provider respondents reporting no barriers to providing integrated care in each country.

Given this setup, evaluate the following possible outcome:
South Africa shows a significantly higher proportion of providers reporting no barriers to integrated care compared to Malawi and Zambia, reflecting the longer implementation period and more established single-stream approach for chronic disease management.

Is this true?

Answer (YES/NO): YES